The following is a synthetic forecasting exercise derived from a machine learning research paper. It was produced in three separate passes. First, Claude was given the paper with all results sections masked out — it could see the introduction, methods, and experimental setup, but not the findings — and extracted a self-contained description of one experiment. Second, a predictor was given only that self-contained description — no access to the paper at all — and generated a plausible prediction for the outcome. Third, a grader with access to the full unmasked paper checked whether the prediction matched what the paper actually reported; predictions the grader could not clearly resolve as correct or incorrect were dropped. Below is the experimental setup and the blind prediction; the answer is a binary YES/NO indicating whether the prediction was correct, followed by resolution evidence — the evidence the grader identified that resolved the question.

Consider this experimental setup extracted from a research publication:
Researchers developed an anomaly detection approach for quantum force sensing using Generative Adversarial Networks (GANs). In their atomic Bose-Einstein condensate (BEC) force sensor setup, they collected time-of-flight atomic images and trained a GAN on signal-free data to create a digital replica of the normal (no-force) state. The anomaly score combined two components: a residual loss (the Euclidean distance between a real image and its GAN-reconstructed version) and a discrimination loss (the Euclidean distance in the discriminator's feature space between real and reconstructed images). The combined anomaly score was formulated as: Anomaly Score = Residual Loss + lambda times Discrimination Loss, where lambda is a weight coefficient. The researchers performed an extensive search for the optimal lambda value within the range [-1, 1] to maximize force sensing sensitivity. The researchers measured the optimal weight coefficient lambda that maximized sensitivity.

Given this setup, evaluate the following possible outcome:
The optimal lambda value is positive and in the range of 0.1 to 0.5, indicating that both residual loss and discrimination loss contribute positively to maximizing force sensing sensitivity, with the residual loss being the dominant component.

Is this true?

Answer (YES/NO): NO